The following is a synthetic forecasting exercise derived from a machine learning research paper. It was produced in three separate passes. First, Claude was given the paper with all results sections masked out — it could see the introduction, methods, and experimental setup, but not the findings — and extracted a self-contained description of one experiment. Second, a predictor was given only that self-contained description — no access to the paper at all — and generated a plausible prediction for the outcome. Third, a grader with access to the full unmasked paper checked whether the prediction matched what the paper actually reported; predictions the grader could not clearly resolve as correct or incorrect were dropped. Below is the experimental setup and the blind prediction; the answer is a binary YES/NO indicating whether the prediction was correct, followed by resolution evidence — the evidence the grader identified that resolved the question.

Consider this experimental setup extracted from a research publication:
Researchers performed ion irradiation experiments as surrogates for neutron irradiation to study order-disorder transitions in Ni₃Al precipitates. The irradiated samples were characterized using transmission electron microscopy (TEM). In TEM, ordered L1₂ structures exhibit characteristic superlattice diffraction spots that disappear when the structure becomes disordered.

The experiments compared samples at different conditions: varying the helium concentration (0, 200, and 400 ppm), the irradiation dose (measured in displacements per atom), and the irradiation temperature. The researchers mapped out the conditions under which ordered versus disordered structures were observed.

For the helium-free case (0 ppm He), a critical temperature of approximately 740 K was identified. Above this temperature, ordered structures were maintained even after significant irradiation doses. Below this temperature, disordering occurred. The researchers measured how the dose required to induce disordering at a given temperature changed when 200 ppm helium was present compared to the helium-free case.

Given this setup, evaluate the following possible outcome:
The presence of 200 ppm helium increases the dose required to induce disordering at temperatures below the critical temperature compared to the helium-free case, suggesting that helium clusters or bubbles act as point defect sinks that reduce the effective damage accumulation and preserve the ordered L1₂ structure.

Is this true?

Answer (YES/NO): NO